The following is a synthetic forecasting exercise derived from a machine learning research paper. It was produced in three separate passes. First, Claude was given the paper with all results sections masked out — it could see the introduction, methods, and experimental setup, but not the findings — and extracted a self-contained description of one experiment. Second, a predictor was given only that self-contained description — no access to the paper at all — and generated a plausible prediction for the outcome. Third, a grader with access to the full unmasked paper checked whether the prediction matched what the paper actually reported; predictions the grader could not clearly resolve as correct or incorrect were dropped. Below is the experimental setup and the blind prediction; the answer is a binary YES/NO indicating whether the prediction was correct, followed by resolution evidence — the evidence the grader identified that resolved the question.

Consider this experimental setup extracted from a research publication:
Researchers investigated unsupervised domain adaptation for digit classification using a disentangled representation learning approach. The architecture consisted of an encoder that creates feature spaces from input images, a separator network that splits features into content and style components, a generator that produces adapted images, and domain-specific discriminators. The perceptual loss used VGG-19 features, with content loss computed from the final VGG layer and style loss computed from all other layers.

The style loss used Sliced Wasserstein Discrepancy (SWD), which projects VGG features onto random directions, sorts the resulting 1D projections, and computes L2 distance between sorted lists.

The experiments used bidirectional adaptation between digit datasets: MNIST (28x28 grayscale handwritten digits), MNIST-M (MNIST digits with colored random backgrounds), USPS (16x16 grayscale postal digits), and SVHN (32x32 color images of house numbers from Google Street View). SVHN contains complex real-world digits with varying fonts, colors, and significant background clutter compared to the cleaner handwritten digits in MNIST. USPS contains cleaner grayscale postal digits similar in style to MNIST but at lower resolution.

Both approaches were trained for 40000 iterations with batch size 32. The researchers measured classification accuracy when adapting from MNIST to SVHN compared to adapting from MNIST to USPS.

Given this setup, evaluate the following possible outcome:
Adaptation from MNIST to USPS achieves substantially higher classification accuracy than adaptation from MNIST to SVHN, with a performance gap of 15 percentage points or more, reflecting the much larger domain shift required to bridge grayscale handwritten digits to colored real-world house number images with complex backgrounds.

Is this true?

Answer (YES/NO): YES